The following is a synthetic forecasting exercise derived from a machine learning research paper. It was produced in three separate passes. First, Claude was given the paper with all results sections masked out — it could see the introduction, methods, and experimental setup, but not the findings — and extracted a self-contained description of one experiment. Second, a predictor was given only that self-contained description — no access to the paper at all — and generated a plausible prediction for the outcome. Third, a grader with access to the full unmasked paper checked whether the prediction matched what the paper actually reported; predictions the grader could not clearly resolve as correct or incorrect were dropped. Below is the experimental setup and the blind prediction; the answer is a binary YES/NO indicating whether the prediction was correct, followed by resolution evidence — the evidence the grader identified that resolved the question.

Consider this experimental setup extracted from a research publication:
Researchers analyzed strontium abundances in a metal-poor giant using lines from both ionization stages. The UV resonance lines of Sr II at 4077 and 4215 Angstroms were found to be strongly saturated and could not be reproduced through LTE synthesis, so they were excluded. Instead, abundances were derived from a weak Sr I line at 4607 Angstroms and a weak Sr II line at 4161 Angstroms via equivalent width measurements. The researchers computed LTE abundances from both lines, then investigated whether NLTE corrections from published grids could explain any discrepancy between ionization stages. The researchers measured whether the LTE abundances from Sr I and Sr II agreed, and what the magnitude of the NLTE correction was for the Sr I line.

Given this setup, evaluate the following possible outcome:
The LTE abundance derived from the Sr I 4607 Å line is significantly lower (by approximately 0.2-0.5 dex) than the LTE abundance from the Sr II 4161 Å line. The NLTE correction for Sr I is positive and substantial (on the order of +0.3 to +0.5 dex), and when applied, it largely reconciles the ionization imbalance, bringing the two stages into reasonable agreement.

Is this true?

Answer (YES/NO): YES